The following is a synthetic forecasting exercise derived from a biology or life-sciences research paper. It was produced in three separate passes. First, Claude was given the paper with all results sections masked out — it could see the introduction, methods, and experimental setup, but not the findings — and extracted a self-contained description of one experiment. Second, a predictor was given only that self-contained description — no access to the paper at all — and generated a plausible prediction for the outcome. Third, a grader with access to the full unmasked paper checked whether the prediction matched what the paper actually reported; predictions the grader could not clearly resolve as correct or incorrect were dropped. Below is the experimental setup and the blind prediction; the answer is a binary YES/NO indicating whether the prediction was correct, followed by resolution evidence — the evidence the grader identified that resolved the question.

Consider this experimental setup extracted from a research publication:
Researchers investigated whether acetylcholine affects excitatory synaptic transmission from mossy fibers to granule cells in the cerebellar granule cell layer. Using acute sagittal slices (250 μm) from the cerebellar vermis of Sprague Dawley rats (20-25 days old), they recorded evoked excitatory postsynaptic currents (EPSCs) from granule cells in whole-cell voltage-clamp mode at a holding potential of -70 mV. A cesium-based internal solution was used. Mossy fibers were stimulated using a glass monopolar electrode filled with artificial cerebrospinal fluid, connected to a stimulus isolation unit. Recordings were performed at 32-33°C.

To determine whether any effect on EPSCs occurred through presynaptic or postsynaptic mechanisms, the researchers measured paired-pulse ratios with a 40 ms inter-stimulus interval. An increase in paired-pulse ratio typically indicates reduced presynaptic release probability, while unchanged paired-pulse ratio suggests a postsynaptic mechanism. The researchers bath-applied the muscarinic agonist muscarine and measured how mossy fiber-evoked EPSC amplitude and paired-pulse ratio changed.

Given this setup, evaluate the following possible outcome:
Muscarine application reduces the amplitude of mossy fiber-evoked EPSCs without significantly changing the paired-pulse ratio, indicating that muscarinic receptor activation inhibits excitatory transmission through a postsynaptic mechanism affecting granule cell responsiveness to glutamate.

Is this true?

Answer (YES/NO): NO